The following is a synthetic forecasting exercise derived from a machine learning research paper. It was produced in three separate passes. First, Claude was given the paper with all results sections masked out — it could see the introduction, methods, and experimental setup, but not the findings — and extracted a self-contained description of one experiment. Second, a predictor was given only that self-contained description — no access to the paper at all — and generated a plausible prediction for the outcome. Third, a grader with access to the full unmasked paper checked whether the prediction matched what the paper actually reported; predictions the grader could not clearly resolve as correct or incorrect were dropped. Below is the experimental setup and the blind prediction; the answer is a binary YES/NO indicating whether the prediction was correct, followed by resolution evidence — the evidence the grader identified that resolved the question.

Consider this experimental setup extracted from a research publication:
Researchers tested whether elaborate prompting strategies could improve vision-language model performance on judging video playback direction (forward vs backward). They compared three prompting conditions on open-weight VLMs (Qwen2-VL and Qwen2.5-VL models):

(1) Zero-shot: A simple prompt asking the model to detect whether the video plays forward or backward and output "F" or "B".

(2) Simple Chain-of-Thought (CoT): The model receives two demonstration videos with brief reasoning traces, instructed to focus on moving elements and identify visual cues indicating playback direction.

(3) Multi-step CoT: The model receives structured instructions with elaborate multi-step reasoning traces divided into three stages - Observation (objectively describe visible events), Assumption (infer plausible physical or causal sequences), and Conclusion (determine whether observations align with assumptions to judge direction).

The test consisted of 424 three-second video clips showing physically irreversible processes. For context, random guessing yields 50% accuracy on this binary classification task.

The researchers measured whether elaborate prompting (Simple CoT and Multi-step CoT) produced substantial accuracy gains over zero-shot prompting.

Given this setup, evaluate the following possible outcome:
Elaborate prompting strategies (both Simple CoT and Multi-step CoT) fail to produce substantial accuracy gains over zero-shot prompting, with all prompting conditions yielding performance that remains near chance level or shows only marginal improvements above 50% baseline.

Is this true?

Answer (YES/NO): YES